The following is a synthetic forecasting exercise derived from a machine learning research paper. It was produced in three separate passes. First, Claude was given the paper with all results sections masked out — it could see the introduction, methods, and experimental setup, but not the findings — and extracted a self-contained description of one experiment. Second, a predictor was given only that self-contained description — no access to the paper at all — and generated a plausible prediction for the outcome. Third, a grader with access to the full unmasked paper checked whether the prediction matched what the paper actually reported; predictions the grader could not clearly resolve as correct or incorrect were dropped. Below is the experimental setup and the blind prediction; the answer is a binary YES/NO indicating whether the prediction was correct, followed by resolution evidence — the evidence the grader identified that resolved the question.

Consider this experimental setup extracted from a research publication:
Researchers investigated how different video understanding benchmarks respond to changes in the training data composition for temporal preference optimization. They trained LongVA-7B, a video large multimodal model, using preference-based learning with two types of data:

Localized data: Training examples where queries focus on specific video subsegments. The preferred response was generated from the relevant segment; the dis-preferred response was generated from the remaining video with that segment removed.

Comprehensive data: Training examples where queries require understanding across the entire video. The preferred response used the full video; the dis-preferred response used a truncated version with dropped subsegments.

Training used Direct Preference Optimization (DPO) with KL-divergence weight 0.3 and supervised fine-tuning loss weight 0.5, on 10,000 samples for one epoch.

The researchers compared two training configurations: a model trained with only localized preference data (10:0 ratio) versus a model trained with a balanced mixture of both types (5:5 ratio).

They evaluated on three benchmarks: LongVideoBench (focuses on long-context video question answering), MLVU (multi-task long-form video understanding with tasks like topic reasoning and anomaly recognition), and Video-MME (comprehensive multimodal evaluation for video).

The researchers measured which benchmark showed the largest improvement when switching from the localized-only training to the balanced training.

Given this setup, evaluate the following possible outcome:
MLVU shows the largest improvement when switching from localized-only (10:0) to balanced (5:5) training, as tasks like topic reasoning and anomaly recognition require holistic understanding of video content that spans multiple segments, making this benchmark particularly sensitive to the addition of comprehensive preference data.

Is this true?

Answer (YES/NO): YES